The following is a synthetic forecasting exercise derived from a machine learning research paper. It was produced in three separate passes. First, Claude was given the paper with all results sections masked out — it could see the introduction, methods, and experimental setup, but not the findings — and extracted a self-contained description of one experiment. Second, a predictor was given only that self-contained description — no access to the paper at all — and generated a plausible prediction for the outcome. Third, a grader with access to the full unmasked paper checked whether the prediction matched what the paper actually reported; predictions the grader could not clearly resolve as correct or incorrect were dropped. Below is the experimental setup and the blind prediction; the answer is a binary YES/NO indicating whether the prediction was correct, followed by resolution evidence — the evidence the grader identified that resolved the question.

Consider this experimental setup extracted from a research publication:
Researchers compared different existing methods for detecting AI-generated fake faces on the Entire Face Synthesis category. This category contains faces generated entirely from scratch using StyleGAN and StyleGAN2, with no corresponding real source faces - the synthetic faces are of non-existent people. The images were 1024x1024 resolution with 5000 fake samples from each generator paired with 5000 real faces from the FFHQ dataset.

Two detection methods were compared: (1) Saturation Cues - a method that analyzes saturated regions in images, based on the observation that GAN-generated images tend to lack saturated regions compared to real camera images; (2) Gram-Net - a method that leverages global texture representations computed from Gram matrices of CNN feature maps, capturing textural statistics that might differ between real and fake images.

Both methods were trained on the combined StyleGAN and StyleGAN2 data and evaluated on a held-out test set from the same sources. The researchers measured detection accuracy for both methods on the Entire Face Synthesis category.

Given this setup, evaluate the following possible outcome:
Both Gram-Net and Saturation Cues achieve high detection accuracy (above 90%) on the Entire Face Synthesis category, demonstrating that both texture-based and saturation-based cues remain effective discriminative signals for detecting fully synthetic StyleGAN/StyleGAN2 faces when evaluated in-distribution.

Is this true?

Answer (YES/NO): YES